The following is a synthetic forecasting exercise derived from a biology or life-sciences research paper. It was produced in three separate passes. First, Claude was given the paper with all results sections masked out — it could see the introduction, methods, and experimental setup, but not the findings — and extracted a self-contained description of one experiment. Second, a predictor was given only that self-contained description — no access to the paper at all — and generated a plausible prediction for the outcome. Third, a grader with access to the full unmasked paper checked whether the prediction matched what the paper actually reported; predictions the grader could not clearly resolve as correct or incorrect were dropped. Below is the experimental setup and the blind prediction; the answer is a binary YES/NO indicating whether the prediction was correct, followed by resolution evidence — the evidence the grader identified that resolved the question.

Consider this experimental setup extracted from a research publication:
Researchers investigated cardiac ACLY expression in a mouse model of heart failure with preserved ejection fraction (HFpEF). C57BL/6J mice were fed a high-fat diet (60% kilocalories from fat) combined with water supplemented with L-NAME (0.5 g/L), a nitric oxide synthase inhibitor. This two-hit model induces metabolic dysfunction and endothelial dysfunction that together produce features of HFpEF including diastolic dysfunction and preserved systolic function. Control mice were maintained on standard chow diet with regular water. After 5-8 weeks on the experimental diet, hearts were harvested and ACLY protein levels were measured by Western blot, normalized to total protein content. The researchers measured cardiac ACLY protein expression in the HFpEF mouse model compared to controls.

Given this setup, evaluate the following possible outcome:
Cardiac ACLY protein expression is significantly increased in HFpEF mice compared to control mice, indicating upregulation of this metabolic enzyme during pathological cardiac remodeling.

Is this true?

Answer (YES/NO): NO